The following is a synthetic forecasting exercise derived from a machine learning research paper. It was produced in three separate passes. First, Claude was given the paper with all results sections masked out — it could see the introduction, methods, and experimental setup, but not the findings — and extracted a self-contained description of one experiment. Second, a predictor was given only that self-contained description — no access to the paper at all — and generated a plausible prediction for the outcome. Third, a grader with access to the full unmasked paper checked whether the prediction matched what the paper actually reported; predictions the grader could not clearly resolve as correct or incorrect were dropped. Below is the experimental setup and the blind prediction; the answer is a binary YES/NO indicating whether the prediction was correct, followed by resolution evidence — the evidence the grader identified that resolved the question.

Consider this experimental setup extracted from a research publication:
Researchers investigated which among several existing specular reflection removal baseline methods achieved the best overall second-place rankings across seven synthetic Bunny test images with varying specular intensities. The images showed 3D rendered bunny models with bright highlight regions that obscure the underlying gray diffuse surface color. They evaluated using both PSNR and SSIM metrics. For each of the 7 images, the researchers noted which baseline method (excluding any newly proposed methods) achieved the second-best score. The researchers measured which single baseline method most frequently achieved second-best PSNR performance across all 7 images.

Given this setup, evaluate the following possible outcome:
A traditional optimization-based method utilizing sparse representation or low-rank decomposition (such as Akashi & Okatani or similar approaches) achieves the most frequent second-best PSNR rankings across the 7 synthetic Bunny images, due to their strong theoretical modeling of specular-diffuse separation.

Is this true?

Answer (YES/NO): NO